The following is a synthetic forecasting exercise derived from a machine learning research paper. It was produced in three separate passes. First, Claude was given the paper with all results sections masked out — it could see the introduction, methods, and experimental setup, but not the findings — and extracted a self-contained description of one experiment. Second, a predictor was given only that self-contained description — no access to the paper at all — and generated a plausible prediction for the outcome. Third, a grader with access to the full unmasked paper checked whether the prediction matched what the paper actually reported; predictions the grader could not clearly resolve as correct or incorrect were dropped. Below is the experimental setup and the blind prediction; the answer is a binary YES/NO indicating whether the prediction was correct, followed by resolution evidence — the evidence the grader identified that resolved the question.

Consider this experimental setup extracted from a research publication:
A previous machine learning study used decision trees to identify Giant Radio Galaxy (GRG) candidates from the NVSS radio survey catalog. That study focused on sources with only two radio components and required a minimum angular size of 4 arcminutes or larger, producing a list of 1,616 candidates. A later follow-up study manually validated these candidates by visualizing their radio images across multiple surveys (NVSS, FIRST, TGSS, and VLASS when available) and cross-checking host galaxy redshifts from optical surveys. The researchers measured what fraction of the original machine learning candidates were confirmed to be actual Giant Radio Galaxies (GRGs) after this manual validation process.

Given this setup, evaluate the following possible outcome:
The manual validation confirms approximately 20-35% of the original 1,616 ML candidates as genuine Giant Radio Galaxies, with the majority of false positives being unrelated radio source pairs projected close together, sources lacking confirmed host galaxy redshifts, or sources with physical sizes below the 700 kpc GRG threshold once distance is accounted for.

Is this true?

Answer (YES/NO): YES